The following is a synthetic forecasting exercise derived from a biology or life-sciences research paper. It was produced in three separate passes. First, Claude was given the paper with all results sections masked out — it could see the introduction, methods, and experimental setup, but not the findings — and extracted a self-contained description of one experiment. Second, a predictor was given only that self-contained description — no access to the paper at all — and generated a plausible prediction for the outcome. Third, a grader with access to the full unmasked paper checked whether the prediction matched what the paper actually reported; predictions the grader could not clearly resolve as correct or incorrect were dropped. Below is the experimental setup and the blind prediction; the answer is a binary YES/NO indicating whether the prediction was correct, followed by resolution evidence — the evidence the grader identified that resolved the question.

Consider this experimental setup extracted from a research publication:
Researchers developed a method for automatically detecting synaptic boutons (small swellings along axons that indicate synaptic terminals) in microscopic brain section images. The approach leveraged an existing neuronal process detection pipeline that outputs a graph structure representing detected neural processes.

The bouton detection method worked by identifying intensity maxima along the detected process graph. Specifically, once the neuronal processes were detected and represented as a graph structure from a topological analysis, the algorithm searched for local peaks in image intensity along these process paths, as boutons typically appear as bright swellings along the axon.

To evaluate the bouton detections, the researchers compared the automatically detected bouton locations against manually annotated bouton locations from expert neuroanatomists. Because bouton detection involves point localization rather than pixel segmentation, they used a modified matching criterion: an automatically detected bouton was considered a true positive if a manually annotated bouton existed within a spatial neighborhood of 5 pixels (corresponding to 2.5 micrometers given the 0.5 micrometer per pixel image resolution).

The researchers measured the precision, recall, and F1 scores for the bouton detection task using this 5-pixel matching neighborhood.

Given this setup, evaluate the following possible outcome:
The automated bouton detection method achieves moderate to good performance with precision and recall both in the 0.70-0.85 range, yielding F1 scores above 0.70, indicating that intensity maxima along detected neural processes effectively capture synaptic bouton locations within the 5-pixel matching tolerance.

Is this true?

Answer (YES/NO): NO